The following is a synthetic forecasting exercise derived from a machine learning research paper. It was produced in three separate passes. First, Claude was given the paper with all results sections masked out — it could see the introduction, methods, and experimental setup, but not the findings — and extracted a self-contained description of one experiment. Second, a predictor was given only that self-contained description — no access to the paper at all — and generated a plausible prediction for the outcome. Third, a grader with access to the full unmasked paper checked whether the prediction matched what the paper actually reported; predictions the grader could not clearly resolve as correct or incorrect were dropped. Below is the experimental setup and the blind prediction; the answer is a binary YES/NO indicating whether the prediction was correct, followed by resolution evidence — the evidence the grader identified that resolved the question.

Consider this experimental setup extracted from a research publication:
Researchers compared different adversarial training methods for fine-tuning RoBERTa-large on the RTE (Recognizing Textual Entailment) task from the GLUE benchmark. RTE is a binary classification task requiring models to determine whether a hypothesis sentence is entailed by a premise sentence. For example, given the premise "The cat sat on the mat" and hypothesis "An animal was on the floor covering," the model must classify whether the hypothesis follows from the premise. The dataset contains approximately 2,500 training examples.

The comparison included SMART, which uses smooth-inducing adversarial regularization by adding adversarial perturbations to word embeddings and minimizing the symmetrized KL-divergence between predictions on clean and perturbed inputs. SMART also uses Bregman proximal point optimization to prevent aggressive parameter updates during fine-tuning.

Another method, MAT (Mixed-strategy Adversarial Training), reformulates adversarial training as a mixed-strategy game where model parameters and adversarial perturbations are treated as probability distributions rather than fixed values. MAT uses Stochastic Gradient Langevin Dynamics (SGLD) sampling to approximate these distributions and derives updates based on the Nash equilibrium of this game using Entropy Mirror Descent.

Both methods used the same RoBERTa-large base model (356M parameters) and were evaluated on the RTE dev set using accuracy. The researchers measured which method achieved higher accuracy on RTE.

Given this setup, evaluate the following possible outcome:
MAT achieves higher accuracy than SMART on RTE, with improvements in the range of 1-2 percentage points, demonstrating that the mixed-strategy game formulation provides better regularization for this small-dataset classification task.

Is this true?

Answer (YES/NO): NO